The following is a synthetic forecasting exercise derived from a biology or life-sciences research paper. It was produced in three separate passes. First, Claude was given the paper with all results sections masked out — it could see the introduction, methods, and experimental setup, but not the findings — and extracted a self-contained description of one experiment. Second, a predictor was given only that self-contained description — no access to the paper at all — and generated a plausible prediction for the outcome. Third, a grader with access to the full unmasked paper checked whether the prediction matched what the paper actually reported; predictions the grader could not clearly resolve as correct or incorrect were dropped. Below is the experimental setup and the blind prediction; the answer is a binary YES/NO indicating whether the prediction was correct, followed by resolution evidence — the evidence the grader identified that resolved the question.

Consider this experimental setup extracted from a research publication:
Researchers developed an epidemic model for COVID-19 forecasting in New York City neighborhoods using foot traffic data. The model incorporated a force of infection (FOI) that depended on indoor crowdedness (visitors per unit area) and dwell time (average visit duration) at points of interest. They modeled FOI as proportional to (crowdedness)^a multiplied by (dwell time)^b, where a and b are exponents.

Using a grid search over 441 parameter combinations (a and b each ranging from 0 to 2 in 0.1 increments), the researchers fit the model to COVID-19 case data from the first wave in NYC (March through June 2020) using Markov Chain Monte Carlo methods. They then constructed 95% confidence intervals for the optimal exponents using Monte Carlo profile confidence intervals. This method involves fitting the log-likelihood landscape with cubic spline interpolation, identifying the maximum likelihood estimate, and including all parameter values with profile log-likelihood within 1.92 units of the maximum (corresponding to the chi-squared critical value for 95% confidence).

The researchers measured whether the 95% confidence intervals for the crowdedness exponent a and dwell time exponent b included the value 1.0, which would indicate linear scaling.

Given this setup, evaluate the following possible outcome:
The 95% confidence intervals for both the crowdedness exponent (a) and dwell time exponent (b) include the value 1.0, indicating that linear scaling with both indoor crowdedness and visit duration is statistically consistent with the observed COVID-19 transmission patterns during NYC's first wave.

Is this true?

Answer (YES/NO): NO